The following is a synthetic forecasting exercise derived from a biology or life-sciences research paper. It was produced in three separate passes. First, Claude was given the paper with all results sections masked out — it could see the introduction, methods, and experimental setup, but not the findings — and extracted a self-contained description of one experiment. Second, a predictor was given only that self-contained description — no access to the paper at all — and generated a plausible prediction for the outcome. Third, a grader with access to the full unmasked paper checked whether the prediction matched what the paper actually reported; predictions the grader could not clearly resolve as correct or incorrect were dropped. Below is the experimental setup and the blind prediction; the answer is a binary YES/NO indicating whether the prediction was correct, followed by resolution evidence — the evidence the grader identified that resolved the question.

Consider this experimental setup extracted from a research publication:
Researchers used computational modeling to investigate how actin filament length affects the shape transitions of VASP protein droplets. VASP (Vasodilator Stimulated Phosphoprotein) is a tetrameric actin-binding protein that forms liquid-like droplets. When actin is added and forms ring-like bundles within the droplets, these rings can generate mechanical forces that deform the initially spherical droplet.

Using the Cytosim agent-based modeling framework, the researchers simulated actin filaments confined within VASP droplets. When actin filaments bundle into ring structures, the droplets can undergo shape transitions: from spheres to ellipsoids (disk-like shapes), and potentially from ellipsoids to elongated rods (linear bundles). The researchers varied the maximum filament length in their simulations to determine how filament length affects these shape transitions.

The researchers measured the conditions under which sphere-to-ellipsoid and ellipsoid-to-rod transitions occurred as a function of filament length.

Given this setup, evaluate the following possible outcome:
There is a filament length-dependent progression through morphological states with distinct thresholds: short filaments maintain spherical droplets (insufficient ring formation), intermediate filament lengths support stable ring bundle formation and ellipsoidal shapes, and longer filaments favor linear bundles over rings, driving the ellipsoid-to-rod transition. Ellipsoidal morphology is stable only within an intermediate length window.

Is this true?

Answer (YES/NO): NO